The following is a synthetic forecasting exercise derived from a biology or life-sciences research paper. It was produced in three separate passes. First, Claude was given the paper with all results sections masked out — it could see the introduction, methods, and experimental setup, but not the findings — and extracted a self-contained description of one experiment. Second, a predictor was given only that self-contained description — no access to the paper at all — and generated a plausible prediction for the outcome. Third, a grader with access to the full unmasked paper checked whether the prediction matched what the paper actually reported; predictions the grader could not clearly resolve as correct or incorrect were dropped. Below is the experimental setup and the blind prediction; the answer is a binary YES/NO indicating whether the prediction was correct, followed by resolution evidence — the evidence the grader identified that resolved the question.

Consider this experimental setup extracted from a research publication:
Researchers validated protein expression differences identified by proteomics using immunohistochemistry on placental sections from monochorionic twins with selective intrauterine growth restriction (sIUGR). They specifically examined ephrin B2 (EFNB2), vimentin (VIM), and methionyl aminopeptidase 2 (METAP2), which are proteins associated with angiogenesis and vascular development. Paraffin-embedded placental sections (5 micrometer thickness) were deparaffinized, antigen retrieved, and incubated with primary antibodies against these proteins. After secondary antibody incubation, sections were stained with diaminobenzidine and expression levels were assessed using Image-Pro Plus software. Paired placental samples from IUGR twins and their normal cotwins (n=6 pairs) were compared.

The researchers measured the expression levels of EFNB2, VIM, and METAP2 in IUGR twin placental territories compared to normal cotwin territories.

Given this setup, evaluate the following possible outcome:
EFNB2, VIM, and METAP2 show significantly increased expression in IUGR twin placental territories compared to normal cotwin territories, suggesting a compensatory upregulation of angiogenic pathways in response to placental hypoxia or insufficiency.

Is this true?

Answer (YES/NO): NO